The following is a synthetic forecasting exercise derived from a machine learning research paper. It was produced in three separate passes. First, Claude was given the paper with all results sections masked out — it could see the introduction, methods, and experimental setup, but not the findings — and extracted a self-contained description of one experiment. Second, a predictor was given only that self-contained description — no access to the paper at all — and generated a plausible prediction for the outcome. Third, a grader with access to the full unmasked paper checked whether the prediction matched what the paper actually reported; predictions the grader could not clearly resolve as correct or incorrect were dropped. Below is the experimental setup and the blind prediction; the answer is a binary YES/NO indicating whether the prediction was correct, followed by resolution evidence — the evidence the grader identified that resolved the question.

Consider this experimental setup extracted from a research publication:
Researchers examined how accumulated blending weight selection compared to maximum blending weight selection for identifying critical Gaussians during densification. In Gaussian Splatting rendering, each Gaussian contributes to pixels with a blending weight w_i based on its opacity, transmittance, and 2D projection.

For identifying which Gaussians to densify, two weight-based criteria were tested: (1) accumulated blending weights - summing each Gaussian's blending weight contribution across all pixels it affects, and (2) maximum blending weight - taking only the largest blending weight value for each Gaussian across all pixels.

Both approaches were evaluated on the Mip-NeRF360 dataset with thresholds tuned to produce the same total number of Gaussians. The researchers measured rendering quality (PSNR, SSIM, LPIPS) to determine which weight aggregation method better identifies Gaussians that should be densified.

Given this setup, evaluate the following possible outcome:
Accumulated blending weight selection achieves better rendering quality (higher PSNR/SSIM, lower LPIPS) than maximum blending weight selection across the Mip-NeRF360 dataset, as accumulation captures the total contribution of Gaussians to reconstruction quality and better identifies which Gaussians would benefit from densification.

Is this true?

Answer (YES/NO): NO